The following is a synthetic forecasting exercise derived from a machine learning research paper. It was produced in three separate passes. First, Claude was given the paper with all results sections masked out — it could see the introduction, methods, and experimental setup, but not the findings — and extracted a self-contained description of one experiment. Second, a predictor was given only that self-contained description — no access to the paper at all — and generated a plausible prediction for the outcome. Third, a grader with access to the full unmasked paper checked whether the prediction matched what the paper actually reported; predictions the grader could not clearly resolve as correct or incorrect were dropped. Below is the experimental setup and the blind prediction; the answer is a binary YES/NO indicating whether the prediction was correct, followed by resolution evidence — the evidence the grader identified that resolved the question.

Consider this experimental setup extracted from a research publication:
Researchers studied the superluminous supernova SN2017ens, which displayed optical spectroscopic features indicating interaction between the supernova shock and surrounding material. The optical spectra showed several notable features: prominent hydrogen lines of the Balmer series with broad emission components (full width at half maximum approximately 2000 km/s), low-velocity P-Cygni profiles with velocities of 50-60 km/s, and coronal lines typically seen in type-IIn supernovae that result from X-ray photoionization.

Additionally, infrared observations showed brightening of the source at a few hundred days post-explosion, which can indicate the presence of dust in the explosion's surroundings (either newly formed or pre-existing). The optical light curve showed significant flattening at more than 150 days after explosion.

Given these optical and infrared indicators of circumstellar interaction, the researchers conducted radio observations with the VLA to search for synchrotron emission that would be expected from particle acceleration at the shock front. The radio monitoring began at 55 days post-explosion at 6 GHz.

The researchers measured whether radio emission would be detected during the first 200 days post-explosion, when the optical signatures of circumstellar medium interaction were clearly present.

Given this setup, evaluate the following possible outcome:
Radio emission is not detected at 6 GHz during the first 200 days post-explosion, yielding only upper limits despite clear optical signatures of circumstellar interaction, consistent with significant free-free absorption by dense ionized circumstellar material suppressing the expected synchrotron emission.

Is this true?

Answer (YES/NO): YES